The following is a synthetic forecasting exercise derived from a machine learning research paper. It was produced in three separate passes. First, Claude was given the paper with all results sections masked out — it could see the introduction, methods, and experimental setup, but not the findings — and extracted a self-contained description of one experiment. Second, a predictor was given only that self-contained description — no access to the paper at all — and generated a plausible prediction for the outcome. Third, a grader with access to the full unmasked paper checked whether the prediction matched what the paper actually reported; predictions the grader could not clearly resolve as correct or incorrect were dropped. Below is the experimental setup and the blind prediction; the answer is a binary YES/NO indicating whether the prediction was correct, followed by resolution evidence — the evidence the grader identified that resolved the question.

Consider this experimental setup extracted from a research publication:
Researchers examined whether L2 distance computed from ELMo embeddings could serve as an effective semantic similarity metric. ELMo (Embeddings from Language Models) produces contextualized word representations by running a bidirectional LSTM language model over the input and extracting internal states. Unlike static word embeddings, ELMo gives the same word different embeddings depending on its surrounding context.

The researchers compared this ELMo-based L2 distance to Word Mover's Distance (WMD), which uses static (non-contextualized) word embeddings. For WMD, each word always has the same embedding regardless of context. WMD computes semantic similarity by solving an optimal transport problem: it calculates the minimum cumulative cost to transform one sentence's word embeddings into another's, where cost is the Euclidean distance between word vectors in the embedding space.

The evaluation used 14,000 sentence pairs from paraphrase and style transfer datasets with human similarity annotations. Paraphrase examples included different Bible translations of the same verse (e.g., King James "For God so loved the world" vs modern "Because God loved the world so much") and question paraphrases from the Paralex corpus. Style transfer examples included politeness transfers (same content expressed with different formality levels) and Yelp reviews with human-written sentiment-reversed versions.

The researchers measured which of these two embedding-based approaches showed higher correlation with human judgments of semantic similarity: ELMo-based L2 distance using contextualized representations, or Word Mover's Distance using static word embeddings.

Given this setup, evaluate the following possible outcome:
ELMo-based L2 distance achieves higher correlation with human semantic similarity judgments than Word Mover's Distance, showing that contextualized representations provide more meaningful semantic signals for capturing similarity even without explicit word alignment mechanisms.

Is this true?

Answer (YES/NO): NO